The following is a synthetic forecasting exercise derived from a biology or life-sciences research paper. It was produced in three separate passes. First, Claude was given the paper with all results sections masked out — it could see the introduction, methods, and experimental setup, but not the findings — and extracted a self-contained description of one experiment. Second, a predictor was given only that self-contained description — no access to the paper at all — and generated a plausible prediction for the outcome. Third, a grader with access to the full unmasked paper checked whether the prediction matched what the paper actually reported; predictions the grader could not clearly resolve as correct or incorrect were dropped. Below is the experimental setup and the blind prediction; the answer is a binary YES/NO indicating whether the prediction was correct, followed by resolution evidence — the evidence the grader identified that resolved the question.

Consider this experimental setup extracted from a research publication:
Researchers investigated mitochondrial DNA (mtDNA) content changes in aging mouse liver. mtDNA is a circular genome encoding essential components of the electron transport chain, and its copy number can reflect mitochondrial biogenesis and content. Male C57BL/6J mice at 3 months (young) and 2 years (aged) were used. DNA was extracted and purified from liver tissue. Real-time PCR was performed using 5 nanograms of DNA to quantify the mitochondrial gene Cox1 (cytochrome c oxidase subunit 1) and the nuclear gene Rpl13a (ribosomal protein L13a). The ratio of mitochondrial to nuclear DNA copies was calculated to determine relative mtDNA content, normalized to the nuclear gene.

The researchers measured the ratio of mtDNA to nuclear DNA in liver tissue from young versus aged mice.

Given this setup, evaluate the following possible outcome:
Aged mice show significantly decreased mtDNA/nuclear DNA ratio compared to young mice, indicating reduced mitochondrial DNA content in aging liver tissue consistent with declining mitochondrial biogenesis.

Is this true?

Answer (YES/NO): YES